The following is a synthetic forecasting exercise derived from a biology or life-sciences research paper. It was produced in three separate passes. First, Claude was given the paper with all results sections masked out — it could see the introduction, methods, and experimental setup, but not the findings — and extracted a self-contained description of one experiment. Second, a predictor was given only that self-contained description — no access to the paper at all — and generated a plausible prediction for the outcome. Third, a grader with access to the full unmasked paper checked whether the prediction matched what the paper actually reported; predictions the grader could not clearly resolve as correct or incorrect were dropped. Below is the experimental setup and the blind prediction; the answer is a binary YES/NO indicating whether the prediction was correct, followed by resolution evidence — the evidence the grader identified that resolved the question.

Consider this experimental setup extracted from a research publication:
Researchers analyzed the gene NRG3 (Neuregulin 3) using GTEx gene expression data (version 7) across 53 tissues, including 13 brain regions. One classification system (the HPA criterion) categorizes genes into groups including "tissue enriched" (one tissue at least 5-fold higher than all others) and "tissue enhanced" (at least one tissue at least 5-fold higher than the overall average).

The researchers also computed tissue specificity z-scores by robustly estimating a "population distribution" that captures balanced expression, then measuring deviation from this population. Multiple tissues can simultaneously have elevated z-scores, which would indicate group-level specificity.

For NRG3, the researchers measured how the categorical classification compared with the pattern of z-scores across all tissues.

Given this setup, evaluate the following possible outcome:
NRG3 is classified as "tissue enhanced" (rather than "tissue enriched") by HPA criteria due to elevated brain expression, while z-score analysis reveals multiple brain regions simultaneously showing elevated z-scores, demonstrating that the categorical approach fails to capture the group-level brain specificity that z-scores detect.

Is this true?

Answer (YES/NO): YES